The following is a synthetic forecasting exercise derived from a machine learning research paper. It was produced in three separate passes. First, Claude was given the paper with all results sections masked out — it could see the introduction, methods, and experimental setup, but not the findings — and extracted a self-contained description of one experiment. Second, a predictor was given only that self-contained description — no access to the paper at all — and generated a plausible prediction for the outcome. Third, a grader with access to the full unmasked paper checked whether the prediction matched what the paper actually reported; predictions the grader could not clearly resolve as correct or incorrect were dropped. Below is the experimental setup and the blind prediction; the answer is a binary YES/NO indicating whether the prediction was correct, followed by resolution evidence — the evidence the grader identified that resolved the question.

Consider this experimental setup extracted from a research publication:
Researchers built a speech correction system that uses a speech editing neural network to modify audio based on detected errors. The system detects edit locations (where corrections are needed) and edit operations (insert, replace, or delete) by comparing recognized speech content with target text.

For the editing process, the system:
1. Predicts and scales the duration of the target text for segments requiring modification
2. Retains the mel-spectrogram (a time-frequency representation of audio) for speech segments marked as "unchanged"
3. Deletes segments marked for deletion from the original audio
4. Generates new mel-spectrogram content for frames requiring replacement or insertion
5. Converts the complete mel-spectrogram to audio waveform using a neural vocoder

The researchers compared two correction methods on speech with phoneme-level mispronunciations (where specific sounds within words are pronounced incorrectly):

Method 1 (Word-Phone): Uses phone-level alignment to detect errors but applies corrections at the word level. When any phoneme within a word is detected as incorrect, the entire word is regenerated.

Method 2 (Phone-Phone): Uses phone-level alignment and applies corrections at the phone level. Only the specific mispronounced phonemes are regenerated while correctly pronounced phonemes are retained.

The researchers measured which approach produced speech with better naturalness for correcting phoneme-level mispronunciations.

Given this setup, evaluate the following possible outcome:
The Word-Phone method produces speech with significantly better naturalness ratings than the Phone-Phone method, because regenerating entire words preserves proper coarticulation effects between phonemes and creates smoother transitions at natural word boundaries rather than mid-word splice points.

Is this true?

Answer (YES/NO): NO